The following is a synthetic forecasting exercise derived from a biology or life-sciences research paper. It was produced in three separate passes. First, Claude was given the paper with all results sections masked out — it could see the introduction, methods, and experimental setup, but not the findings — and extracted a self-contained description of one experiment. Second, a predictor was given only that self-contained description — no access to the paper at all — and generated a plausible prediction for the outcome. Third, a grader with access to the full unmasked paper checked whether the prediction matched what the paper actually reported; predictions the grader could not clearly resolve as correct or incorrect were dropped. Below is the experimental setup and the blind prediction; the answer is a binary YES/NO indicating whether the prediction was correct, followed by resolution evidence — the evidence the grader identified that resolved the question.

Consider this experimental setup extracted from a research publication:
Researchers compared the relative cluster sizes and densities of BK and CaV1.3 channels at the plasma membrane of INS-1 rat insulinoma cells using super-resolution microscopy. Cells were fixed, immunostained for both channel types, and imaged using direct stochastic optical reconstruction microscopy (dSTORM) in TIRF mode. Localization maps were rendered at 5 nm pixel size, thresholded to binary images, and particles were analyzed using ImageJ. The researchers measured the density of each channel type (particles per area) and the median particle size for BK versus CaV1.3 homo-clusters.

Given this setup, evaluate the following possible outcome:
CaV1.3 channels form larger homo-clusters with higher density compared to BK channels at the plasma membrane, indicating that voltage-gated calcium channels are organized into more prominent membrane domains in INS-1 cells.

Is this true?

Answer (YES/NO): NO